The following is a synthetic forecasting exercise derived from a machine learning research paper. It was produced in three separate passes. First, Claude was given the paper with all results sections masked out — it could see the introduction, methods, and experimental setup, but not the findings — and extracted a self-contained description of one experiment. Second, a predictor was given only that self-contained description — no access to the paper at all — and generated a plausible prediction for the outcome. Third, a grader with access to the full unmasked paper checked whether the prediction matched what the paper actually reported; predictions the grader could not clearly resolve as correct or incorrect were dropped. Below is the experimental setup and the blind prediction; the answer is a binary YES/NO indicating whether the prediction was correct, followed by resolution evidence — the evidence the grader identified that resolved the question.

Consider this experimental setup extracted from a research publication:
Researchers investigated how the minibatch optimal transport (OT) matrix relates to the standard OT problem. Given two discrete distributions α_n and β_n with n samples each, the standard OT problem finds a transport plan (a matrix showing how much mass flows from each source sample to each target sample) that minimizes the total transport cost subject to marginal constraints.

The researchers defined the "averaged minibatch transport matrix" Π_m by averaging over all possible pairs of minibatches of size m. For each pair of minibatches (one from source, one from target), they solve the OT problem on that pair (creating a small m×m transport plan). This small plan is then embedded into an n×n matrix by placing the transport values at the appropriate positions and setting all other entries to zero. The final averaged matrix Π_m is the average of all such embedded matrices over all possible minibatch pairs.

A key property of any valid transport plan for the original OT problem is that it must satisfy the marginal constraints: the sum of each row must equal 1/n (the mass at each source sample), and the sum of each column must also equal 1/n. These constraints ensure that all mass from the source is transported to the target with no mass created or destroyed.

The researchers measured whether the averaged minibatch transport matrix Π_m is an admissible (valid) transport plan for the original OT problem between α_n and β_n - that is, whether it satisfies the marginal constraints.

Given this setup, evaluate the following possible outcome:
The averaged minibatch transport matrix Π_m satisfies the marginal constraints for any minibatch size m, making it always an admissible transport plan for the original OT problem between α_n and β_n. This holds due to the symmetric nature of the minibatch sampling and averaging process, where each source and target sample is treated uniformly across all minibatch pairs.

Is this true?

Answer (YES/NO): YES